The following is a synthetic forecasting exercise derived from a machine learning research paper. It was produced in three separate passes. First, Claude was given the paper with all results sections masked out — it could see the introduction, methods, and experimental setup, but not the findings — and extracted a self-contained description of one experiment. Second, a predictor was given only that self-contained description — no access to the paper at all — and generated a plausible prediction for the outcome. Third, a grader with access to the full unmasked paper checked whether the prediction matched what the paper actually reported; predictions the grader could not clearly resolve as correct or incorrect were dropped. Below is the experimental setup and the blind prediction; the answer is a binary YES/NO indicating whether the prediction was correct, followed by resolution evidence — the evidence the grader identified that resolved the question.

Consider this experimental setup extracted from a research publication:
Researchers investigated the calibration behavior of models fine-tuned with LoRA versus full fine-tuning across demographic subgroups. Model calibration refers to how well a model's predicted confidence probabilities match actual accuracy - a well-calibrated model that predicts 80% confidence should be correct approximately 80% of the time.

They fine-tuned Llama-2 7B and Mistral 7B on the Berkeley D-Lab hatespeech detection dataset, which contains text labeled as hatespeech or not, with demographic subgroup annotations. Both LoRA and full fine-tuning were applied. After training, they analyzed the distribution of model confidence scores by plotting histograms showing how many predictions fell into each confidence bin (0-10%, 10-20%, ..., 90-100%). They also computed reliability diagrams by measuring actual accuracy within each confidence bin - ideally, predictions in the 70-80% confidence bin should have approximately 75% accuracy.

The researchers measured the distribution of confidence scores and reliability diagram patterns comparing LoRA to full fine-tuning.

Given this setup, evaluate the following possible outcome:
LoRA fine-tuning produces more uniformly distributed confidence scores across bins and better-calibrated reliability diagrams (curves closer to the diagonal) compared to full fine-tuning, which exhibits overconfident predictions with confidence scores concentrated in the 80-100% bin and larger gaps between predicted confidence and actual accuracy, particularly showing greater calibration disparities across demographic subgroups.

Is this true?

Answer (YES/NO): NO